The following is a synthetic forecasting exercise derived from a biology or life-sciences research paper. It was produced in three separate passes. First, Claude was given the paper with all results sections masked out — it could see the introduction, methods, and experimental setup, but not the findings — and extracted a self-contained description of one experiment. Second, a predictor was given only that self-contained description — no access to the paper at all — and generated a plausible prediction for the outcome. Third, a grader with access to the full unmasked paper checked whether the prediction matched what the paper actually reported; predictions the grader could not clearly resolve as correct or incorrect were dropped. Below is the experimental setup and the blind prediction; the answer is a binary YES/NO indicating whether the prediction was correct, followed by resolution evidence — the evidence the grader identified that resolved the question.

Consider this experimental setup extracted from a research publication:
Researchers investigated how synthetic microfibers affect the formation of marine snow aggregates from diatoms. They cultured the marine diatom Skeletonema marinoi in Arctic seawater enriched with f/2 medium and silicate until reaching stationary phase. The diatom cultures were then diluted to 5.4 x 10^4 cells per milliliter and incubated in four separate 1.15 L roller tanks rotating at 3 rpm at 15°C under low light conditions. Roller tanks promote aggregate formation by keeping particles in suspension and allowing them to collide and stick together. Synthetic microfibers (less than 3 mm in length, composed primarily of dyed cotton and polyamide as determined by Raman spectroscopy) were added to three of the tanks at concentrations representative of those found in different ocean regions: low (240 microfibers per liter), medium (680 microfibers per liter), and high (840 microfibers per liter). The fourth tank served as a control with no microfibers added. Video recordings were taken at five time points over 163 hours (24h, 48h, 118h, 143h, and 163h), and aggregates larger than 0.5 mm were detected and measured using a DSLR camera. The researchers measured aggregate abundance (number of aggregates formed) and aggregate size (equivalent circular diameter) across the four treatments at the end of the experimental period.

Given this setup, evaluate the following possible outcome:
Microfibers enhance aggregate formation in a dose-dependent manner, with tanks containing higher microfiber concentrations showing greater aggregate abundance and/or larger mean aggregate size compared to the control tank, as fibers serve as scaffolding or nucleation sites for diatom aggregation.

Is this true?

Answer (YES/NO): NO